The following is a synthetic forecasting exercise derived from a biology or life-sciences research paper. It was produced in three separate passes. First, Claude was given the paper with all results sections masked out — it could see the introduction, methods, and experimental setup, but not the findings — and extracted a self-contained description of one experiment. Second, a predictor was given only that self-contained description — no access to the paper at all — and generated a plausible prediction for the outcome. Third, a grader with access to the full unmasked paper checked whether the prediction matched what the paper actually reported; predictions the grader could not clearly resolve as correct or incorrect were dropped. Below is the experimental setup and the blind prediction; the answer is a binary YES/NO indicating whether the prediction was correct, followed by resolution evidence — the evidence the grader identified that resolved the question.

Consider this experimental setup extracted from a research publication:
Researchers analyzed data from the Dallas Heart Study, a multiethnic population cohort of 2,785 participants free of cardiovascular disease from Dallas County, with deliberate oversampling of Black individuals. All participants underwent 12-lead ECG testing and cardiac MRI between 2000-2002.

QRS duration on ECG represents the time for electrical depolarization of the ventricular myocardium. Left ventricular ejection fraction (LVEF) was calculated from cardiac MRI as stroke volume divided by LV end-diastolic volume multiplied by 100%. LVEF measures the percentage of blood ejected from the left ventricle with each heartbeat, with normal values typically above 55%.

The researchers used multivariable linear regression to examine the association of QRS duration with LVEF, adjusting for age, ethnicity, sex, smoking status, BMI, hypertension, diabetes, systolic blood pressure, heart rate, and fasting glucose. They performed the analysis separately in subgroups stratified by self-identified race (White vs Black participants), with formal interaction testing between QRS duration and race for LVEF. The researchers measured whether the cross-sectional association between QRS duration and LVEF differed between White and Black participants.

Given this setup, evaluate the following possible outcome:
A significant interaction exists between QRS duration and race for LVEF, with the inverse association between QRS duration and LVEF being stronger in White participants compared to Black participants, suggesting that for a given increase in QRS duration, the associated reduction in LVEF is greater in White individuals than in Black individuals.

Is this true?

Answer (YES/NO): NO